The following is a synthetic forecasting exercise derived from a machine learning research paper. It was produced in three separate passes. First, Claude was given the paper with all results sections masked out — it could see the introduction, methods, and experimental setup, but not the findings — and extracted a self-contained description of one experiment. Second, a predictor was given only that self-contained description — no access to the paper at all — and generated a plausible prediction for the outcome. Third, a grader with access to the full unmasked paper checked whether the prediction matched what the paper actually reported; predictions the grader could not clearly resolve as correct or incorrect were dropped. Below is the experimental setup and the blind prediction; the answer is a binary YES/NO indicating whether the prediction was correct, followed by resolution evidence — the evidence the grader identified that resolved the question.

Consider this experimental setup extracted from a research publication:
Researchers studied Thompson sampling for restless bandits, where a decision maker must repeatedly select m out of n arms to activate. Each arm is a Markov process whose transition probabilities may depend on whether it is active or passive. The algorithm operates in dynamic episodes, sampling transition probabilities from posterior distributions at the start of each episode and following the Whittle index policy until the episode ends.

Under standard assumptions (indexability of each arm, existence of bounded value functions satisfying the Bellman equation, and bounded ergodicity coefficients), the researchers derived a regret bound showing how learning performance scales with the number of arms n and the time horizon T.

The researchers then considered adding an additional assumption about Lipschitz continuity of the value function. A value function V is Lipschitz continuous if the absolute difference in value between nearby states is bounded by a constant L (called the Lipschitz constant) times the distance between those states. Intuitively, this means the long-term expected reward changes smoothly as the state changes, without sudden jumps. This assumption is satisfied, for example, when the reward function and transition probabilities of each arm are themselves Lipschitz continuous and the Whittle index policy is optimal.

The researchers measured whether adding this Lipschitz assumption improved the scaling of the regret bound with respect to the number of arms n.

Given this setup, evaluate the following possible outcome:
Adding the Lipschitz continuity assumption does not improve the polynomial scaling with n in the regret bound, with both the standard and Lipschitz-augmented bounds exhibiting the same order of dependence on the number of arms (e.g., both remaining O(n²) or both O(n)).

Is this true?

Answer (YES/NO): NO